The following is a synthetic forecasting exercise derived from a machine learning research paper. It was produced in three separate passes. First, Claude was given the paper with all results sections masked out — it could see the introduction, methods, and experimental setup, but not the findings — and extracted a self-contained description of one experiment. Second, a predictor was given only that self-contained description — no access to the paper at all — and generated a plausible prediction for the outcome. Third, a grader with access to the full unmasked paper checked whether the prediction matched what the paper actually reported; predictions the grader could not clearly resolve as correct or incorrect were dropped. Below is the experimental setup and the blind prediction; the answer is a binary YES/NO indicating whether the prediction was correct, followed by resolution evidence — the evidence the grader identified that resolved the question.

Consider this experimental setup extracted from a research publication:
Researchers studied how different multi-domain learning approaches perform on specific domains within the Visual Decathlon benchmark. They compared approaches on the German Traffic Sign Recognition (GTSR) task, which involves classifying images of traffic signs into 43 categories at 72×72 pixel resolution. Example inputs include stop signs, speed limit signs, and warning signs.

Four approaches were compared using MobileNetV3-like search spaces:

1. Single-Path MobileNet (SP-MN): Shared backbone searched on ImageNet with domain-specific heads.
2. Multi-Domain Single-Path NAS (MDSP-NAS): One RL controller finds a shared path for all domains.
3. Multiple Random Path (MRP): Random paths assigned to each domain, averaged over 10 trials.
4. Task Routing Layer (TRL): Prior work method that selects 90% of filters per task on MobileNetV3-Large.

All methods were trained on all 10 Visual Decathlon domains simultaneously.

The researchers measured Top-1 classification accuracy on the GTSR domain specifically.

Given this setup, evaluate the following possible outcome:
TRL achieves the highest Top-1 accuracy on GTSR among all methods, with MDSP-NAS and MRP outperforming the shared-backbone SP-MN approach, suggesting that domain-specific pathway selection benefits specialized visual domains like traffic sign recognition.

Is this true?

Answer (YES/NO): NO